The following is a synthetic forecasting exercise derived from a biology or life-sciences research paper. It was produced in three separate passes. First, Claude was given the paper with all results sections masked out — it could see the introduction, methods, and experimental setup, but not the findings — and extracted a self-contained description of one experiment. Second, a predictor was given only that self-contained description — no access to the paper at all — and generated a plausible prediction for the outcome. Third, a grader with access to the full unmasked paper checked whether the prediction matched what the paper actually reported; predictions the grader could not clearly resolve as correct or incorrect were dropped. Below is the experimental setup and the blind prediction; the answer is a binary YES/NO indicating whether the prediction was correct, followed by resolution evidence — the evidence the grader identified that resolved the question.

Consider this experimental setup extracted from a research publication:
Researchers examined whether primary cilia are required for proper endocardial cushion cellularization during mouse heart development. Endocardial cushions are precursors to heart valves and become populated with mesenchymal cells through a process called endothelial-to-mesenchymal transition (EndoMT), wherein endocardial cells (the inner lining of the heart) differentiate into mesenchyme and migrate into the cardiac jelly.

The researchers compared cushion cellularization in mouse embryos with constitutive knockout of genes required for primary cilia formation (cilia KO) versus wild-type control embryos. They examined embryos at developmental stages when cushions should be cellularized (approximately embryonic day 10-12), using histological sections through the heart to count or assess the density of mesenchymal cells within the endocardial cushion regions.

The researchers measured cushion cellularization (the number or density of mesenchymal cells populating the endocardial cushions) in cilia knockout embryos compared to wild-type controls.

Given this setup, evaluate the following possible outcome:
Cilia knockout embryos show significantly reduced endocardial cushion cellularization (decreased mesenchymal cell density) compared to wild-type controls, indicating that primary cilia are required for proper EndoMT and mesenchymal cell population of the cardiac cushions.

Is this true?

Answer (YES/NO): YES